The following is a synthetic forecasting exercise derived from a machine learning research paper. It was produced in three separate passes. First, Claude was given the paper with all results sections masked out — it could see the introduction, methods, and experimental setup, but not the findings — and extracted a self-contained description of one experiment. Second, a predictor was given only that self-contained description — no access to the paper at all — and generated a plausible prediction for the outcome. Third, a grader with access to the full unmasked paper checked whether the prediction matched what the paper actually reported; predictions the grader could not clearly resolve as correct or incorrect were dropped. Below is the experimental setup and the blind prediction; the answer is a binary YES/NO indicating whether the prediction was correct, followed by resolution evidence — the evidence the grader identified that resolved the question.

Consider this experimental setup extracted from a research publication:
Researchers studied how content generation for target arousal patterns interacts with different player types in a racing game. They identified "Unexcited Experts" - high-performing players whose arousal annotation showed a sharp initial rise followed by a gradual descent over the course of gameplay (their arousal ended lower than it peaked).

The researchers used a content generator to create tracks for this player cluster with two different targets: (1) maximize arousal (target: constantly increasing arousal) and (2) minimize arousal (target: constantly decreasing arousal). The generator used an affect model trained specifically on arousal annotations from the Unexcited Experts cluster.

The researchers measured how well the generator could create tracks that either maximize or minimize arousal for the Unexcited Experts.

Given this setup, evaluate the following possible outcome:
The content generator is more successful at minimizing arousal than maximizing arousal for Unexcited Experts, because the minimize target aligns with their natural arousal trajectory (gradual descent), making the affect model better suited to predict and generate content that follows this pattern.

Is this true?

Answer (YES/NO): NO